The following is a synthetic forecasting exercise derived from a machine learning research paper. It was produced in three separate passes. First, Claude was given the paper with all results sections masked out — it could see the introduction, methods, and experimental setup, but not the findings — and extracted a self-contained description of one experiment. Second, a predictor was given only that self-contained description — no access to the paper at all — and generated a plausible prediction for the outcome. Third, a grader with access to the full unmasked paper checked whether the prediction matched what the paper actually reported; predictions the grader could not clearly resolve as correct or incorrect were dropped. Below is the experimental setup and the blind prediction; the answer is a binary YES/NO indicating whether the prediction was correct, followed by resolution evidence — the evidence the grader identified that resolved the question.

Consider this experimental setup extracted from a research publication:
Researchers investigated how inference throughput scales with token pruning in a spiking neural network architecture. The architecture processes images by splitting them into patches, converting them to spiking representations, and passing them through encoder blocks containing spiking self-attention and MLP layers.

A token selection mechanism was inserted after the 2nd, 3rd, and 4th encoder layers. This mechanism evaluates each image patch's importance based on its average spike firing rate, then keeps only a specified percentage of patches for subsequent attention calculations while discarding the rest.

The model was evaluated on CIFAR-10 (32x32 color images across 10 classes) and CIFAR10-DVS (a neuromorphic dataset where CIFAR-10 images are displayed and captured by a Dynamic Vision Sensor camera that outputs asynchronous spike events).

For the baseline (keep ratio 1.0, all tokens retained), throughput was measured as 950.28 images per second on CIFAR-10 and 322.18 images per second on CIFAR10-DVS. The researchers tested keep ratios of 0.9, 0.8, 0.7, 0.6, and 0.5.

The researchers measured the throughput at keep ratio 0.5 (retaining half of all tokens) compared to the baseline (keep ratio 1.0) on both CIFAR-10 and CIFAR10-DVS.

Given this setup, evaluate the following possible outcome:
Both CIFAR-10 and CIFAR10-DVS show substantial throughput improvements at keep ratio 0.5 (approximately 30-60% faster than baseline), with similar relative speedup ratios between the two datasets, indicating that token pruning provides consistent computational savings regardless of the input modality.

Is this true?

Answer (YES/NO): NO